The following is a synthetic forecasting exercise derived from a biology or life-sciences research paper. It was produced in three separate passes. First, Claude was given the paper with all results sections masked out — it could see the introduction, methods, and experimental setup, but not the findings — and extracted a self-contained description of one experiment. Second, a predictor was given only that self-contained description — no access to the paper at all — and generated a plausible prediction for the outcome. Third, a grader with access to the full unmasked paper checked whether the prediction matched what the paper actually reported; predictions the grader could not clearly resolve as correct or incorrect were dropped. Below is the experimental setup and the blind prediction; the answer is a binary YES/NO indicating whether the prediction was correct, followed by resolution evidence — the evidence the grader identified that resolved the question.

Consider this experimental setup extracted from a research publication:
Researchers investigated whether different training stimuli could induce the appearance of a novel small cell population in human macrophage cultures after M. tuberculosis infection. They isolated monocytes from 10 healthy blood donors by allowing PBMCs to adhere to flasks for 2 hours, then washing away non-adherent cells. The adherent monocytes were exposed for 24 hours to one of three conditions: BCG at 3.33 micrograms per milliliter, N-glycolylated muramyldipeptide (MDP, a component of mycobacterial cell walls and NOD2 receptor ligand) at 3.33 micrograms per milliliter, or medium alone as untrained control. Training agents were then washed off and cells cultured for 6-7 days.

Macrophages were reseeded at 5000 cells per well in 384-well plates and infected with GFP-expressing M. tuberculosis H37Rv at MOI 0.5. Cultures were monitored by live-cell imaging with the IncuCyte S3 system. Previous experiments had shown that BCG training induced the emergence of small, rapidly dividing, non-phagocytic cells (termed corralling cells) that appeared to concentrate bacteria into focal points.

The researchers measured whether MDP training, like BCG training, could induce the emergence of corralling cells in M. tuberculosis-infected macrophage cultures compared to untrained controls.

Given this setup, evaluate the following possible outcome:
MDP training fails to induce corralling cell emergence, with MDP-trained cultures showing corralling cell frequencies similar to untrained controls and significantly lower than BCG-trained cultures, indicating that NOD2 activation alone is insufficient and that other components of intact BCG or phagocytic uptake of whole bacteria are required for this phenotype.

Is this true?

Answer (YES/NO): YES